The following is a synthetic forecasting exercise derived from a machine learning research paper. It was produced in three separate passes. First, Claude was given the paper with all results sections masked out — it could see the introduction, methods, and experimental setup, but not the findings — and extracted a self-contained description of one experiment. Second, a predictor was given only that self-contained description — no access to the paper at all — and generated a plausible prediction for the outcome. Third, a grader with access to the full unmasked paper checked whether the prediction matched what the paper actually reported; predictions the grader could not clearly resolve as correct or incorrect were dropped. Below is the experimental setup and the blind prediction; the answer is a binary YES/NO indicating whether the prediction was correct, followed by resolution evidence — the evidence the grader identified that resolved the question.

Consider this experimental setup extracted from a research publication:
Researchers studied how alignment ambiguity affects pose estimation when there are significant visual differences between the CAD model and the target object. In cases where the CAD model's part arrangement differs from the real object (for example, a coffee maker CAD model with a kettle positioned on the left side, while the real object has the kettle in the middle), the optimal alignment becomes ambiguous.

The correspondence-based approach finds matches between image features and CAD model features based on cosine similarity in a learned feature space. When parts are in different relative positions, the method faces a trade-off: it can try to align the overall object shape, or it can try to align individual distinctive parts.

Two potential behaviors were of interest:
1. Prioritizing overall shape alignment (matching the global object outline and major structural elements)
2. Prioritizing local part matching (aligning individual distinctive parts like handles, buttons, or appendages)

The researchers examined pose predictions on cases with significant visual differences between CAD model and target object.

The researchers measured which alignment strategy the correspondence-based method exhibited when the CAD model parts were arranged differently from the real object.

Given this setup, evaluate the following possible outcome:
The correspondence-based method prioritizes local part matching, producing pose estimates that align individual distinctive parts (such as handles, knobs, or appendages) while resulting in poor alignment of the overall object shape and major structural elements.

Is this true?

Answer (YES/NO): YES